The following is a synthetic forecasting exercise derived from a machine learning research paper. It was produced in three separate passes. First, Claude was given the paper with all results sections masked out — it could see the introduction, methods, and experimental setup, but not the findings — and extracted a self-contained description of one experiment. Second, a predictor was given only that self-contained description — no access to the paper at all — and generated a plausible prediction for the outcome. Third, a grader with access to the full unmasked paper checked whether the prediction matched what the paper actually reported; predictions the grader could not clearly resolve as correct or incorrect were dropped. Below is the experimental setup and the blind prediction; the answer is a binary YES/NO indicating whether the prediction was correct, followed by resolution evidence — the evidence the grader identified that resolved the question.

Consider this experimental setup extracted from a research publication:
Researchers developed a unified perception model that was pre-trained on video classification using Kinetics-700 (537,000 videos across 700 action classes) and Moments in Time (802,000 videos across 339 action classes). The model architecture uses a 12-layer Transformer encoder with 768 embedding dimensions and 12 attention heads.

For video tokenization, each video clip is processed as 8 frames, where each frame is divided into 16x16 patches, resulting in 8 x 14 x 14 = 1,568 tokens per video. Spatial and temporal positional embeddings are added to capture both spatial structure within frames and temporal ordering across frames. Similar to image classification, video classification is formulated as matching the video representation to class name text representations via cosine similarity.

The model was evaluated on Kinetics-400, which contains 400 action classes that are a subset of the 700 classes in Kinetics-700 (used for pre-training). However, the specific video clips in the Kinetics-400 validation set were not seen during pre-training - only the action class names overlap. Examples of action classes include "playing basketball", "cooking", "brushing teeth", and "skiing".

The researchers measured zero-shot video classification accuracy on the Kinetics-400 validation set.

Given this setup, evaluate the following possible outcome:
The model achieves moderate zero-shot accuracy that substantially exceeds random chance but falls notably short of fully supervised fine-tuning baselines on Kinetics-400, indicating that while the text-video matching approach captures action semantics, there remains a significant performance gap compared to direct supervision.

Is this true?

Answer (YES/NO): NO